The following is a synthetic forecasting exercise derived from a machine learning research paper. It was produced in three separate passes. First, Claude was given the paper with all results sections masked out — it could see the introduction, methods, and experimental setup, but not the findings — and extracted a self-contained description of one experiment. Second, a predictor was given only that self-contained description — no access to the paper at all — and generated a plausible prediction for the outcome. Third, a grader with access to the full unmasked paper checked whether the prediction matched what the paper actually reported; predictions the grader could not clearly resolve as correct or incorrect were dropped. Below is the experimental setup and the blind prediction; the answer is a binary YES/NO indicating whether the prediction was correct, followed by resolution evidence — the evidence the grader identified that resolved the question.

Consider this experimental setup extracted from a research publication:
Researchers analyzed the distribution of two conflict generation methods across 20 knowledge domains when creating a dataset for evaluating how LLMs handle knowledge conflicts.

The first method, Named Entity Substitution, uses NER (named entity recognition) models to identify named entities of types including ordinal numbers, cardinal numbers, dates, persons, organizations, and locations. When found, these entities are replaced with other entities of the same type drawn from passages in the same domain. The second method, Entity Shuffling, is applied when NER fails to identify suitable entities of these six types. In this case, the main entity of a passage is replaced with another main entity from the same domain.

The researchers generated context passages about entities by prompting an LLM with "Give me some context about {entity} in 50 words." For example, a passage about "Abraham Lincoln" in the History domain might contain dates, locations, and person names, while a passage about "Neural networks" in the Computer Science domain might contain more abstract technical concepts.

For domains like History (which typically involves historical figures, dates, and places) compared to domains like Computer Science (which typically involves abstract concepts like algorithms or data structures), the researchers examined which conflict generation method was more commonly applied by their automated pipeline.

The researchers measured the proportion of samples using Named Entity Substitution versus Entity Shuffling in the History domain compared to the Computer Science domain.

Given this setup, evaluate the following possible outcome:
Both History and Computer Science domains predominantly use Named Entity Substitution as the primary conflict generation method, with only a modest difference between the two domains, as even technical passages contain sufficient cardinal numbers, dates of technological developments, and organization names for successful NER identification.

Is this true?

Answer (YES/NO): NO